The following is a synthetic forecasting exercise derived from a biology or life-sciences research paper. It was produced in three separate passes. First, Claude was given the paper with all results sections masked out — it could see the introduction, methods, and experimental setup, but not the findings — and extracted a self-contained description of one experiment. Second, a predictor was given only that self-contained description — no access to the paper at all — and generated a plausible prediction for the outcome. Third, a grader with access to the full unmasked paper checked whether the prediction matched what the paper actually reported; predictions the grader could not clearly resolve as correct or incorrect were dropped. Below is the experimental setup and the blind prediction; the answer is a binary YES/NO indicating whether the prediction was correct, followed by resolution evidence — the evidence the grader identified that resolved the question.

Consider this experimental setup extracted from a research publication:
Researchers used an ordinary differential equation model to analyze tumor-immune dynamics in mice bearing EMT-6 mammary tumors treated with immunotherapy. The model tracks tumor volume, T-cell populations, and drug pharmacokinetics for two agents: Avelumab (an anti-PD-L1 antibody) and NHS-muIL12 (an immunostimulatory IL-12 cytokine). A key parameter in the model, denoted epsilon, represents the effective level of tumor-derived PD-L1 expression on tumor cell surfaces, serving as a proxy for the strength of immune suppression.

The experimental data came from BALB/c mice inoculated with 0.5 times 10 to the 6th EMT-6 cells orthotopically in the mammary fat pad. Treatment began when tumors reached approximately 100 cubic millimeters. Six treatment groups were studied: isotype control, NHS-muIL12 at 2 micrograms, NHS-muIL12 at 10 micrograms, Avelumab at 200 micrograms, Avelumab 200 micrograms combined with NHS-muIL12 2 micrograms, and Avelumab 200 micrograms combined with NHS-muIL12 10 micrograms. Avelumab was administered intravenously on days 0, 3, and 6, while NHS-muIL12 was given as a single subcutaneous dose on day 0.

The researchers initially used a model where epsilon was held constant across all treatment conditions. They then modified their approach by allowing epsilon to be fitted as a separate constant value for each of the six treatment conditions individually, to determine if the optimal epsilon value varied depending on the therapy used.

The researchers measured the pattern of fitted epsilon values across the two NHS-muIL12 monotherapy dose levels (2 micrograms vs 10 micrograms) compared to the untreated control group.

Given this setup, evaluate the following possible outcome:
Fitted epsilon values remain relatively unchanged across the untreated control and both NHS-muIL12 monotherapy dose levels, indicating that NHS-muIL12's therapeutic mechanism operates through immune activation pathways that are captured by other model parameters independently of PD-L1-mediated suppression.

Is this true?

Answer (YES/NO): NO